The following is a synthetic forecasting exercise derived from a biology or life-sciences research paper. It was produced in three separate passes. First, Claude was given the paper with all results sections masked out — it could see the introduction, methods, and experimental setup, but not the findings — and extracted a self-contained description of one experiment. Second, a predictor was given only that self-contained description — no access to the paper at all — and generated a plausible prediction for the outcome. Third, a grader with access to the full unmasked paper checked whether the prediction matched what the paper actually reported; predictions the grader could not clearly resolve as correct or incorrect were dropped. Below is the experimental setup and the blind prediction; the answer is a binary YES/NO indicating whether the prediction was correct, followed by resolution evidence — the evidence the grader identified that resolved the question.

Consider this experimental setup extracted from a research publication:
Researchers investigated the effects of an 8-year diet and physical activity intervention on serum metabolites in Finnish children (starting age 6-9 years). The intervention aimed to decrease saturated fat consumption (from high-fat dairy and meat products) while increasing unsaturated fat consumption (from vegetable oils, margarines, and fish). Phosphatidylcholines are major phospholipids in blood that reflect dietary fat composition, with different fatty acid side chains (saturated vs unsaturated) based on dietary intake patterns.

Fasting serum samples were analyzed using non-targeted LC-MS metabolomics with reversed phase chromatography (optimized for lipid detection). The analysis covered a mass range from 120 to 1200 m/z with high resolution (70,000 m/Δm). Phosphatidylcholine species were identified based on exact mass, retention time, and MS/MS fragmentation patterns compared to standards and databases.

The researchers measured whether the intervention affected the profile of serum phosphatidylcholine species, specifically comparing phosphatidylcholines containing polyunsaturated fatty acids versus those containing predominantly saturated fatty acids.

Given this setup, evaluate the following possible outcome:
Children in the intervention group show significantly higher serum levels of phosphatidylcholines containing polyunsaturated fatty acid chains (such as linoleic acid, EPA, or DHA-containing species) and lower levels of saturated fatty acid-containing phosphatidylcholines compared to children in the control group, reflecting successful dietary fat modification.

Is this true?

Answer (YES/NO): NO